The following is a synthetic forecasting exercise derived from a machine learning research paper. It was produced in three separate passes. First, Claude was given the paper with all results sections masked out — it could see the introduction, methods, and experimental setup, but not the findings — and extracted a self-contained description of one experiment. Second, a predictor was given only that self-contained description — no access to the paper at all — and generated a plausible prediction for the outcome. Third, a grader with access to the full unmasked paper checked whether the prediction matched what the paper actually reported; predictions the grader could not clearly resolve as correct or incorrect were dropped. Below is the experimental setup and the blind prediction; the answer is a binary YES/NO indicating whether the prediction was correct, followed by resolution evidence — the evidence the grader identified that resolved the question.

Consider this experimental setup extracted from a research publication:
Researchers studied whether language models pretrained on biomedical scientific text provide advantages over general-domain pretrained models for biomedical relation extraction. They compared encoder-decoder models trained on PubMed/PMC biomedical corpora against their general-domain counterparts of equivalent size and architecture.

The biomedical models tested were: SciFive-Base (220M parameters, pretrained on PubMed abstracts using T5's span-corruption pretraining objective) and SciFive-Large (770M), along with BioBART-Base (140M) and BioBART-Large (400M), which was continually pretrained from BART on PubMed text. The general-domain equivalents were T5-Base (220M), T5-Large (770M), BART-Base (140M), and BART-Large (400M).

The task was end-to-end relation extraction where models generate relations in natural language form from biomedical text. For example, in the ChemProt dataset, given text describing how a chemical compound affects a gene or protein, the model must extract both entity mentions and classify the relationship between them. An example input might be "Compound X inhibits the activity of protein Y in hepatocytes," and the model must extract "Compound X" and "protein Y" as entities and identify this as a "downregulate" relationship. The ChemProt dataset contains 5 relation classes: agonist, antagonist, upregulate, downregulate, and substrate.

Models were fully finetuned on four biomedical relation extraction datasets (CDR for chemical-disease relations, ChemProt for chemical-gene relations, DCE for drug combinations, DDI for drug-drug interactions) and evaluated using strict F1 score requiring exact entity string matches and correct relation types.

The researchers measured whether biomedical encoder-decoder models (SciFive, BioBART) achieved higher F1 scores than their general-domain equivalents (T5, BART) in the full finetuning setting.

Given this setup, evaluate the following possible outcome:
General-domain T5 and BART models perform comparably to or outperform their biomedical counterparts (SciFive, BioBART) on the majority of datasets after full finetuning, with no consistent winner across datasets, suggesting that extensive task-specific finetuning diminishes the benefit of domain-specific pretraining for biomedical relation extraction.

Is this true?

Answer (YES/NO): NO